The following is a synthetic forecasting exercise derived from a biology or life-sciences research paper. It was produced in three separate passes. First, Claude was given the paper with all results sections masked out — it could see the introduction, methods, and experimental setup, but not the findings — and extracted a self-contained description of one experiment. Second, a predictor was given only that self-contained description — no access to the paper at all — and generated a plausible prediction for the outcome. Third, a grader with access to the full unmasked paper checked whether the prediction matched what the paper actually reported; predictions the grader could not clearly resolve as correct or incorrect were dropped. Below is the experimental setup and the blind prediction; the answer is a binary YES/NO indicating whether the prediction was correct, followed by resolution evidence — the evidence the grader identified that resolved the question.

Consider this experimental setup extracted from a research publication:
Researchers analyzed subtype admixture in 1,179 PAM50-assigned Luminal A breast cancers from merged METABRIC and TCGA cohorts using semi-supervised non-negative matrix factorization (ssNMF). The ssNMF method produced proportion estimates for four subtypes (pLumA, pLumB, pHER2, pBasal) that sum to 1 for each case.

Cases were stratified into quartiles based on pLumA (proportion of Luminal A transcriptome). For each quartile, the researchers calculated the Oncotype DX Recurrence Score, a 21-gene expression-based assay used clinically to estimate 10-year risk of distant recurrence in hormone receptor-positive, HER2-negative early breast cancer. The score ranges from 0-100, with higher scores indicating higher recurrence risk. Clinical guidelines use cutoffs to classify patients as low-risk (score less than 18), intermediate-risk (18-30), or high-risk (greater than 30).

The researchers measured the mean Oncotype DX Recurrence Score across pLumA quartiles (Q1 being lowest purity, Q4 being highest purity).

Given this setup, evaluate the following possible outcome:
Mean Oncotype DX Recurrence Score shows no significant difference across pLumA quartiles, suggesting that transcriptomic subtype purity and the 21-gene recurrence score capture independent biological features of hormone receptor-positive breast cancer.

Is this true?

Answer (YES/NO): NO